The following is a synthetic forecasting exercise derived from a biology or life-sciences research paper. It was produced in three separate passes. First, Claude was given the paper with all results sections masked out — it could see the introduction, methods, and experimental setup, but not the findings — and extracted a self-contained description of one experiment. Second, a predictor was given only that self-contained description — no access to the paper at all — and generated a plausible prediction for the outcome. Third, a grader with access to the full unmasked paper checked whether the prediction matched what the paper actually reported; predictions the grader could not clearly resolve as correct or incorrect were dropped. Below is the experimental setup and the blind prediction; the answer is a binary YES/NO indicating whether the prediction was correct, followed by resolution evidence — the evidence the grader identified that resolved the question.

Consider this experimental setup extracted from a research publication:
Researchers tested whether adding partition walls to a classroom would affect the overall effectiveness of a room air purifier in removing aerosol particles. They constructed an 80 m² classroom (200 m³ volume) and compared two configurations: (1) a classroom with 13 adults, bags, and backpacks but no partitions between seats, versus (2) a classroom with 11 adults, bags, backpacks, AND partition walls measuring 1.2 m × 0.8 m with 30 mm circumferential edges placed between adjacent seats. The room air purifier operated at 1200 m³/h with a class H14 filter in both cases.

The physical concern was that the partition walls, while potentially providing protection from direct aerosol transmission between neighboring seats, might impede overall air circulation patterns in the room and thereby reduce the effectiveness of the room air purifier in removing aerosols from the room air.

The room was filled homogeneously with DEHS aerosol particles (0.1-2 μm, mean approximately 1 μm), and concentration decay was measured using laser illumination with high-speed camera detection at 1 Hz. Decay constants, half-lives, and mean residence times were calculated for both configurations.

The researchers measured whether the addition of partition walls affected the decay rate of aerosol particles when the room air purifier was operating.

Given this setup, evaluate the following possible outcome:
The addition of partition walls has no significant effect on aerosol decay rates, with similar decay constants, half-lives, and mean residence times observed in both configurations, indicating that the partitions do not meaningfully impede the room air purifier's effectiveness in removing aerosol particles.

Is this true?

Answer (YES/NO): YES